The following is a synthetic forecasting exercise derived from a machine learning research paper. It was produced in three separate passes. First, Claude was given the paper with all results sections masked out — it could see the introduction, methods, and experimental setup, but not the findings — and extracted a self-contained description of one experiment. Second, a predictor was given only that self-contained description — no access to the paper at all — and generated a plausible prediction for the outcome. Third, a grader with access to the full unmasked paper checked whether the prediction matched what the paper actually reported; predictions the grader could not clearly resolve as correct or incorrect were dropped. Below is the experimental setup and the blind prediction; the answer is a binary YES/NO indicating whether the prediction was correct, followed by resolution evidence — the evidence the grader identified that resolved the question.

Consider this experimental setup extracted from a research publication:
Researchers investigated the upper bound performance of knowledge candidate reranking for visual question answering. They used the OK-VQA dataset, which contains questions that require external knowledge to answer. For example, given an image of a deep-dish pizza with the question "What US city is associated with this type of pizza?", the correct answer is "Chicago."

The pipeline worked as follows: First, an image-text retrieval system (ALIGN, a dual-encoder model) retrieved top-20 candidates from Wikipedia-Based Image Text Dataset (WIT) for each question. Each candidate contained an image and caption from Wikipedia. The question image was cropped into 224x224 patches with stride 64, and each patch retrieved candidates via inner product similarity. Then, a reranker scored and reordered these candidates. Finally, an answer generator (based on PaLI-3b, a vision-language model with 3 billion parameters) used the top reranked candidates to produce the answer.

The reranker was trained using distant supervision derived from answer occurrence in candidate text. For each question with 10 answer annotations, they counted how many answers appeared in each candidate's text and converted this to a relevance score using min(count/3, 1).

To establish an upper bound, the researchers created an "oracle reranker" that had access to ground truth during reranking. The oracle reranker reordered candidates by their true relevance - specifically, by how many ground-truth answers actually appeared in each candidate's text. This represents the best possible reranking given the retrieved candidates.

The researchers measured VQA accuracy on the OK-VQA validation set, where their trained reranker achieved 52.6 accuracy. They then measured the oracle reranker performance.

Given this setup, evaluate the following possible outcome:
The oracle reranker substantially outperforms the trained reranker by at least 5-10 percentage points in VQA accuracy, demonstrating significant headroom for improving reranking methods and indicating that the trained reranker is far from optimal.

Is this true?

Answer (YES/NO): YES